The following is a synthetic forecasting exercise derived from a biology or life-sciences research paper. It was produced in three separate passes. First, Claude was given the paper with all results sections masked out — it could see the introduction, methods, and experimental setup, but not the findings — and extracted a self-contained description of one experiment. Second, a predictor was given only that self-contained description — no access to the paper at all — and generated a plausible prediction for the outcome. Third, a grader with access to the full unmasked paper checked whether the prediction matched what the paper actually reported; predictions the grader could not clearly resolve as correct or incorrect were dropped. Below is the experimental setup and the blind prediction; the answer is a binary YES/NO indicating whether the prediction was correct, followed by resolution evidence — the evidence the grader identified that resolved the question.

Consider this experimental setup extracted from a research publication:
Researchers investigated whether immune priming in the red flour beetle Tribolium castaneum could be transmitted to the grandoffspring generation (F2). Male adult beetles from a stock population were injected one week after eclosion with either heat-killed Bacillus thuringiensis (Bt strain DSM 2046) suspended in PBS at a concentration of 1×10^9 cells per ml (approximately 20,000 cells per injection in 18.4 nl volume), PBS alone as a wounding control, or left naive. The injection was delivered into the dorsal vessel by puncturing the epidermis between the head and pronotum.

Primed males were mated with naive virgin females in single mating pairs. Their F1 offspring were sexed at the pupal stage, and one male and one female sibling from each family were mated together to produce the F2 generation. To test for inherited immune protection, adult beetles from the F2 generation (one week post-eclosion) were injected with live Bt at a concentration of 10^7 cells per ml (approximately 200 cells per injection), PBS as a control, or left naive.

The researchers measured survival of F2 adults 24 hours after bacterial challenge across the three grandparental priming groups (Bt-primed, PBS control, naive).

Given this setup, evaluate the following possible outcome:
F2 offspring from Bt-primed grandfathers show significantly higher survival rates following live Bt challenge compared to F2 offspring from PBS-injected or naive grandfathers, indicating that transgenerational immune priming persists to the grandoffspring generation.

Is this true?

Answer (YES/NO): NO